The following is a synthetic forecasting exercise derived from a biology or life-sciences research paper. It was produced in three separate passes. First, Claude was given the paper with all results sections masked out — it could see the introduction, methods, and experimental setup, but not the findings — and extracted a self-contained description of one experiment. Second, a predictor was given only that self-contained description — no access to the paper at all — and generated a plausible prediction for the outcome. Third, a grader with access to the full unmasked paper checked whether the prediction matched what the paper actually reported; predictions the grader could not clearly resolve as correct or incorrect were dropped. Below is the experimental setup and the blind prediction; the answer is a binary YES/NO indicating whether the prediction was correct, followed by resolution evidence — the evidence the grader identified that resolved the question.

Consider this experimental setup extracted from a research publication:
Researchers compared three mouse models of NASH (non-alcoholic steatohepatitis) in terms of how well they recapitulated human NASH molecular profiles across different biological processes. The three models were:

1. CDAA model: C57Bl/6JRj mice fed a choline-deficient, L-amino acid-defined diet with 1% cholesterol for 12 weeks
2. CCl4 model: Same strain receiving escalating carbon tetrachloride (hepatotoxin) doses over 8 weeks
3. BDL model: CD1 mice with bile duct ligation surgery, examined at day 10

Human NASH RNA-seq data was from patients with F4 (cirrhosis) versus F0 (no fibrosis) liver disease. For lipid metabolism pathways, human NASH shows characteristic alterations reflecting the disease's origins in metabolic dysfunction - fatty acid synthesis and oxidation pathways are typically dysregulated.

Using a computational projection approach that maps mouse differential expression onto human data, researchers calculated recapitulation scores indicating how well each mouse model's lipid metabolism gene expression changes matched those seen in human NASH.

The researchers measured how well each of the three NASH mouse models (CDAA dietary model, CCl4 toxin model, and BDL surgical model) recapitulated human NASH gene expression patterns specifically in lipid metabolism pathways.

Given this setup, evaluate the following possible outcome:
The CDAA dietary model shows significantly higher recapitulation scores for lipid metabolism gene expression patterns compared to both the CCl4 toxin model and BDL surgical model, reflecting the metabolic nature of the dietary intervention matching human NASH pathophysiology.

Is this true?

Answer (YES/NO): YES